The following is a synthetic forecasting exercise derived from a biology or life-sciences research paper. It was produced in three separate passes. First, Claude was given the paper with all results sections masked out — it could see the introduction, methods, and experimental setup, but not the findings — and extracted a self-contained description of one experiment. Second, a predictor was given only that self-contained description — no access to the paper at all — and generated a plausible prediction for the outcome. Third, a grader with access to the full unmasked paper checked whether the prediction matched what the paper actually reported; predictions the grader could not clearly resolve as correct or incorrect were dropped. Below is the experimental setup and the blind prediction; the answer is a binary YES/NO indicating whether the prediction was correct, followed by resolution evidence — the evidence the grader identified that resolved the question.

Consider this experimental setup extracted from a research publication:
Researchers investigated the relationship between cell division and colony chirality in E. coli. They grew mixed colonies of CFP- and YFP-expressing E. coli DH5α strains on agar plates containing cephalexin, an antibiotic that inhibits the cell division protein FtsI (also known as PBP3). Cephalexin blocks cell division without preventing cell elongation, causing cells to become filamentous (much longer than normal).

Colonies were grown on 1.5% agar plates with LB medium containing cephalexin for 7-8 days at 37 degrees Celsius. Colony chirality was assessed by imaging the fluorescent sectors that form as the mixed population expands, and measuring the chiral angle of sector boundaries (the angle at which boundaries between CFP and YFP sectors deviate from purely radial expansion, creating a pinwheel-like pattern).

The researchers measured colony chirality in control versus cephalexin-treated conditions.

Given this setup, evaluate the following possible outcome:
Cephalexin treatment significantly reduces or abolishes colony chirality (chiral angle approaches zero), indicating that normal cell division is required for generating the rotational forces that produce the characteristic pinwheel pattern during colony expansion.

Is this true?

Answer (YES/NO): NO